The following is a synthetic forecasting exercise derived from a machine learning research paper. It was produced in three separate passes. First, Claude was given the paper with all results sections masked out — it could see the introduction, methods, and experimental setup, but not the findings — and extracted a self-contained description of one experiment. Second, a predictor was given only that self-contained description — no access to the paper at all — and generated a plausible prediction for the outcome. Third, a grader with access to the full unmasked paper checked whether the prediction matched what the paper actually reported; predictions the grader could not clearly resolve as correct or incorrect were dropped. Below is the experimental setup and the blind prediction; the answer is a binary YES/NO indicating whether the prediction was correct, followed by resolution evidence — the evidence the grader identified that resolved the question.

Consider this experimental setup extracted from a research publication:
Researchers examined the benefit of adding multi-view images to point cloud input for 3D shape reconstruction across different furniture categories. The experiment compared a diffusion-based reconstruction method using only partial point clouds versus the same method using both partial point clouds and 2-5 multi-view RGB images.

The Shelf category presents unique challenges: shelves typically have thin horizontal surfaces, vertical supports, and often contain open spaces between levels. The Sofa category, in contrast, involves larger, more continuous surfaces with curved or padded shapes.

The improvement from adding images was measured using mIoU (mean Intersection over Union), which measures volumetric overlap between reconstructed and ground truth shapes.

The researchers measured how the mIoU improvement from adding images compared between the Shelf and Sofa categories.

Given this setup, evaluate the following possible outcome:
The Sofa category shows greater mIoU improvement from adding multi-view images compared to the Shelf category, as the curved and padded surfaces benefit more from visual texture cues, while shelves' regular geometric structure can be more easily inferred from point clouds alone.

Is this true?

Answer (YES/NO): YES